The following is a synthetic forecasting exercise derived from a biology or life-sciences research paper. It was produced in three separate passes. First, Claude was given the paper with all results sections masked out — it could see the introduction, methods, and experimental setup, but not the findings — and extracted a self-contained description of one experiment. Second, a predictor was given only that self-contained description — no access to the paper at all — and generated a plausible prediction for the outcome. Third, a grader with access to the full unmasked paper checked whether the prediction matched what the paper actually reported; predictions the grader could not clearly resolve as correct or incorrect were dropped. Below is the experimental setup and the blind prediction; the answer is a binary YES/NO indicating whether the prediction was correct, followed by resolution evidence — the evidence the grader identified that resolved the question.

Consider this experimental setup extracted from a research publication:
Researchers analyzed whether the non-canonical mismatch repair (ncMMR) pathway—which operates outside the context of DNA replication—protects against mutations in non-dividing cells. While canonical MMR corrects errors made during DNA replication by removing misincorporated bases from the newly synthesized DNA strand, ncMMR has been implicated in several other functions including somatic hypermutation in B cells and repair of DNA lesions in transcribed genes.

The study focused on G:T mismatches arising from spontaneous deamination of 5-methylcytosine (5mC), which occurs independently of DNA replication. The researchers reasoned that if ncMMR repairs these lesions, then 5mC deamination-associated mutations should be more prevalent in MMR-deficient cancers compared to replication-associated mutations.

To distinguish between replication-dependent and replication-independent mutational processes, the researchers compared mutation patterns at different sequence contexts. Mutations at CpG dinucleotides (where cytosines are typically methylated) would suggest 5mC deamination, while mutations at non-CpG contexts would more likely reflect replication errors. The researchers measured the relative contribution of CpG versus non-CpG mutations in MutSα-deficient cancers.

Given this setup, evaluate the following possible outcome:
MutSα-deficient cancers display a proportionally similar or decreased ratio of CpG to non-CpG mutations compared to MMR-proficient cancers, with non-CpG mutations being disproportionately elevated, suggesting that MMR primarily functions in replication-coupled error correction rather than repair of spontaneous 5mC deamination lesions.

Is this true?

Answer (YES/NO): NO